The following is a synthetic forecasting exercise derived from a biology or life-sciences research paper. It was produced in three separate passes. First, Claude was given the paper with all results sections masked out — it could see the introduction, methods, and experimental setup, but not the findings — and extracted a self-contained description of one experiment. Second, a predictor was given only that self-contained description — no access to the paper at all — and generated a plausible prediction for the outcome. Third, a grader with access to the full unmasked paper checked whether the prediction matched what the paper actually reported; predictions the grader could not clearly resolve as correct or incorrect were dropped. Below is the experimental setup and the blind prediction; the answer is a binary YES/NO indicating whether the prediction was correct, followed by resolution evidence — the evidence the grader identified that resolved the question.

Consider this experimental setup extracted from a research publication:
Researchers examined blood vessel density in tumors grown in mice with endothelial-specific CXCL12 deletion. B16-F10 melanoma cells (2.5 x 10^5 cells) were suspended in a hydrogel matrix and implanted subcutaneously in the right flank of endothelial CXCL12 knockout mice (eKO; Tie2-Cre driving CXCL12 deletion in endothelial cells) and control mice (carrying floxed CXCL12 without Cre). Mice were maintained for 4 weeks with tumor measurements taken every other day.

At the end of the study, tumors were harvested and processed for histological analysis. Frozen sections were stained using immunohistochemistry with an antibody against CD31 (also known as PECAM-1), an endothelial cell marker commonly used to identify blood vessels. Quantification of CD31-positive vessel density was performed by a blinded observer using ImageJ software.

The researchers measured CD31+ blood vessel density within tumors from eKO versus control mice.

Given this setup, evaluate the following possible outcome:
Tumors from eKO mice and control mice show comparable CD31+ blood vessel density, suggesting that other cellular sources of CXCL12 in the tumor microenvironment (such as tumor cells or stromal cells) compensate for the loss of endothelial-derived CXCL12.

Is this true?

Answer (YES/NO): NO